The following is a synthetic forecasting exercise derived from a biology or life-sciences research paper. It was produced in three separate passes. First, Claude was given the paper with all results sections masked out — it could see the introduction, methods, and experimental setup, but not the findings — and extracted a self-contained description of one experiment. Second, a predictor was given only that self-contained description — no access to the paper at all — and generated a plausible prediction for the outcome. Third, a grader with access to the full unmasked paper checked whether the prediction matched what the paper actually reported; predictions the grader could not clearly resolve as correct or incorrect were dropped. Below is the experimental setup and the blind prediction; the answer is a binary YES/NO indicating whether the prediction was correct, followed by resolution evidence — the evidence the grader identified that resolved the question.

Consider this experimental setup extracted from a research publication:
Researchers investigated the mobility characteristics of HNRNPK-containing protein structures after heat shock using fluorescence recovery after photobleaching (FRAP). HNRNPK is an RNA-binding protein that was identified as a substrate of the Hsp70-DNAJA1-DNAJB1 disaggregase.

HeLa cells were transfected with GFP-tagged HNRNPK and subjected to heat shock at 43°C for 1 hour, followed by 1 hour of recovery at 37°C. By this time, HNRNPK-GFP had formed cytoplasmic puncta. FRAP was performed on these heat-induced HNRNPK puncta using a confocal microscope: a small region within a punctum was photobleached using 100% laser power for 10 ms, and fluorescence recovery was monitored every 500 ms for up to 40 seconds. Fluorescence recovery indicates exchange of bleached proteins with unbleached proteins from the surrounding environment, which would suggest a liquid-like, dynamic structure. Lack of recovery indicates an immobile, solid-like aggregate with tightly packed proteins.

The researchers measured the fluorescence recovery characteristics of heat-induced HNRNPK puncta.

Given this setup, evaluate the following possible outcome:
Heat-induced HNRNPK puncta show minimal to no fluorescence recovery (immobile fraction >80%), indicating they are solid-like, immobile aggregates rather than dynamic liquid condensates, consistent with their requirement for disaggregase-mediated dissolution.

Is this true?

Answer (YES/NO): YES